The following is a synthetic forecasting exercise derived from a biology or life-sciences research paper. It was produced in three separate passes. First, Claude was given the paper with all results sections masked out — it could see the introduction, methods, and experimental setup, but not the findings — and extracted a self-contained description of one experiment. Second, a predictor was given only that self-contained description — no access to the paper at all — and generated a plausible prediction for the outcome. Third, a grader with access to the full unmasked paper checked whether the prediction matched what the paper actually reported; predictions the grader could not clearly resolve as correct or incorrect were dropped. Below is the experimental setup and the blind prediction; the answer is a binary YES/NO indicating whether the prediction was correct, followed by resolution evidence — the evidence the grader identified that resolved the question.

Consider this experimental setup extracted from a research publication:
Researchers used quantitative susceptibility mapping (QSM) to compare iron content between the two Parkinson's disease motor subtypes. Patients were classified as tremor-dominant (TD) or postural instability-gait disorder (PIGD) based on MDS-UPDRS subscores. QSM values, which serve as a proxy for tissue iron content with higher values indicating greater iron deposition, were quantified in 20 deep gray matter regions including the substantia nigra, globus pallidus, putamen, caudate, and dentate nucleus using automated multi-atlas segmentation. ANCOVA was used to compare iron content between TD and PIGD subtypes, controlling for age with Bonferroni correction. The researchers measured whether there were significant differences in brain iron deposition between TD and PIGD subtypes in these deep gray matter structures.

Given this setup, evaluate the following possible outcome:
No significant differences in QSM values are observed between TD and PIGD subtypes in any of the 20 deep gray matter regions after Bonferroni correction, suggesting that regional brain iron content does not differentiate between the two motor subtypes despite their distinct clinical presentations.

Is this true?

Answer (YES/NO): YES